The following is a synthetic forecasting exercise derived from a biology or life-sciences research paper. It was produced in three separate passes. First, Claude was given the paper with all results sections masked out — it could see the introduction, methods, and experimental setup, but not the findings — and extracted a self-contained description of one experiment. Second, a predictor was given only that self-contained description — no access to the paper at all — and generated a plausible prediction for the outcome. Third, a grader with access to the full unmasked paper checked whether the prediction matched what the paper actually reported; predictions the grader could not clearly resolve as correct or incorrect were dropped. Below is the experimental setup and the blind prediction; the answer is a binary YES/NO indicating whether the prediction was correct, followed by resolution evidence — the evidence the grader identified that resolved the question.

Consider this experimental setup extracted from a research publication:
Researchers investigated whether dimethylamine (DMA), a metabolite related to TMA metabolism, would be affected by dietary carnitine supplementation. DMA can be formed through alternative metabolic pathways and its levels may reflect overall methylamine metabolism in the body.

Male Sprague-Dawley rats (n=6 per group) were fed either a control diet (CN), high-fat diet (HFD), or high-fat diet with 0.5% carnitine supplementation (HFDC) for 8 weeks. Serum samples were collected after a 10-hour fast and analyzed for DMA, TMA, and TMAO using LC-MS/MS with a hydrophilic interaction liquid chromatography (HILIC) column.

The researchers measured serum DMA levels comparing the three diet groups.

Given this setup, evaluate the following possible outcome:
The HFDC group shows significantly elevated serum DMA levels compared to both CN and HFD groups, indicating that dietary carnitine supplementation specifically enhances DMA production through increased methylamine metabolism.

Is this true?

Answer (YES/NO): YES